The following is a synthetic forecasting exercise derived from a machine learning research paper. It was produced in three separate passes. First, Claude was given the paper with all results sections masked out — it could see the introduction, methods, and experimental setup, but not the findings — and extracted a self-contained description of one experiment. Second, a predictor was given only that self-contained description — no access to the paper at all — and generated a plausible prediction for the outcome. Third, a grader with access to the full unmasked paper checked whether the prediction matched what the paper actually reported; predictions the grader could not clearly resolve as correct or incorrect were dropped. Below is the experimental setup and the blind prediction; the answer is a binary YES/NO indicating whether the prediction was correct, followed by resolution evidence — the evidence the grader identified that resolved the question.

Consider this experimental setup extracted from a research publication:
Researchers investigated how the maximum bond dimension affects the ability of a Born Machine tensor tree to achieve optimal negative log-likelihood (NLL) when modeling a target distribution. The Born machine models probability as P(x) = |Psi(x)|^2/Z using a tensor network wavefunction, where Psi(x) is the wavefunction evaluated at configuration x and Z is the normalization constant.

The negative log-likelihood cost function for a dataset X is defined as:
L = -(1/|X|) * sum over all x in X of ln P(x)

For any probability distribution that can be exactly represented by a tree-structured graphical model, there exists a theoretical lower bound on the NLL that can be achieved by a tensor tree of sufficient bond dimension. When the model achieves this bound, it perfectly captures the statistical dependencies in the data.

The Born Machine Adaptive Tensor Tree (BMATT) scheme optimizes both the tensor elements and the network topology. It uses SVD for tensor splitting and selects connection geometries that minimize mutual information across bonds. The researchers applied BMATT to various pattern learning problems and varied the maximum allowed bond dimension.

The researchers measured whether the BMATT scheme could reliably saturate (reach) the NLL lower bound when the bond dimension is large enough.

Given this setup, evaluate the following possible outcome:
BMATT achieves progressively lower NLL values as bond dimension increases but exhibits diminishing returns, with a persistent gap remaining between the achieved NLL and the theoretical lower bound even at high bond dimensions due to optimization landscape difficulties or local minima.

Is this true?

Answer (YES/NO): NO